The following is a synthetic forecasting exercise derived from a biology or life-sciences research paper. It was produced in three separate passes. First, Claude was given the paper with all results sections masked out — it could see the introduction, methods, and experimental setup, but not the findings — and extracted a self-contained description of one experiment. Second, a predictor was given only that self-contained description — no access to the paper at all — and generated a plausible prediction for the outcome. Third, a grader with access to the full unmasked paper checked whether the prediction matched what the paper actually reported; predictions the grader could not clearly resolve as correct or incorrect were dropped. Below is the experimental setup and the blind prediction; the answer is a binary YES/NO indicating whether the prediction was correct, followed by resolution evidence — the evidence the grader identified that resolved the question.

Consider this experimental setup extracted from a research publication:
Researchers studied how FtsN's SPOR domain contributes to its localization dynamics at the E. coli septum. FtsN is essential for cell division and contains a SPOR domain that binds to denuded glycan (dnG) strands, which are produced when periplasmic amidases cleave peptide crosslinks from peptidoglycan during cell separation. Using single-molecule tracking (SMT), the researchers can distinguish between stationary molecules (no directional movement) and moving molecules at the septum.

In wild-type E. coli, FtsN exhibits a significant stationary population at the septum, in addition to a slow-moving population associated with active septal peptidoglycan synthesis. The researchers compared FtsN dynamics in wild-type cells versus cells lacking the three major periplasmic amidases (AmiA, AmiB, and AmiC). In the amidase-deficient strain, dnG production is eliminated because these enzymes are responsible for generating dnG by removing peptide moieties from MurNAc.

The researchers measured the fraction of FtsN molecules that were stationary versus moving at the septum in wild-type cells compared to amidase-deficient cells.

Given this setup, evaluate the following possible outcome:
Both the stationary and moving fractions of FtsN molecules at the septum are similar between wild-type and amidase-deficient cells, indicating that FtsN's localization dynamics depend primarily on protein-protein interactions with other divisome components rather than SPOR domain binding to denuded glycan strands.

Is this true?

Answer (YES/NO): NO